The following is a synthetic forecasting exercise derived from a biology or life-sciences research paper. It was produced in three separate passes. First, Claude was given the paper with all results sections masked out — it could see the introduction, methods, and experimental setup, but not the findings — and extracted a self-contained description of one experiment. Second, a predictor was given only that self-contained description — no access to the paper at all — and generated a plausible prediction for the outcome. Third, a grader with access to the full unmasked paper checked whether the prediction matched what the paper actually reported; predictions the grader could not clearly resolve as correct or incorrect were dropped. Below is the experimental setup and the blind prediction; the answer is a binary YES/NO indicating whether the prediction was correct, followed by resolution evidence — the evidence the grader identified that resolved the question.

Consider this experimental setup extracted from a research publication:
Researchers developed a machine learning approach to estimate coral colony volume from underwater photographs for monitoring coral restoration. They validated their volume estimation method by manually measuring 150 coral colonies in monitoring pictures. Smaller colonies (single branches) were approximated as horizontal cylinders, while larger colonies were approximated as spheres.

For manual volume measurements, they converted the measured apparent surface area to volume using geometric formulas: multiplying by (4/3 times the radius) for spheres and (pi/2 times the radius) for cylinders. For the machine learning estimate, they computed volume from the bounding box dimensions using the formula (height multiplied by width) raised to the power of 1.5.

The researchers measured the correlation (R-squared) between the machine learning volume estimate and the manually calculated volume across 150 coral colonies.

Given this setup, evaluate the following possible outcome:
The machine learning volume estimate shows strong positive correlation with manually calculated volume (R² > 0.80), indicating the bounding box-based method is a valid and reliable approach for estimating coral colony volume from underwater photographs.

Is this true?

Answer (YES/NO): NO